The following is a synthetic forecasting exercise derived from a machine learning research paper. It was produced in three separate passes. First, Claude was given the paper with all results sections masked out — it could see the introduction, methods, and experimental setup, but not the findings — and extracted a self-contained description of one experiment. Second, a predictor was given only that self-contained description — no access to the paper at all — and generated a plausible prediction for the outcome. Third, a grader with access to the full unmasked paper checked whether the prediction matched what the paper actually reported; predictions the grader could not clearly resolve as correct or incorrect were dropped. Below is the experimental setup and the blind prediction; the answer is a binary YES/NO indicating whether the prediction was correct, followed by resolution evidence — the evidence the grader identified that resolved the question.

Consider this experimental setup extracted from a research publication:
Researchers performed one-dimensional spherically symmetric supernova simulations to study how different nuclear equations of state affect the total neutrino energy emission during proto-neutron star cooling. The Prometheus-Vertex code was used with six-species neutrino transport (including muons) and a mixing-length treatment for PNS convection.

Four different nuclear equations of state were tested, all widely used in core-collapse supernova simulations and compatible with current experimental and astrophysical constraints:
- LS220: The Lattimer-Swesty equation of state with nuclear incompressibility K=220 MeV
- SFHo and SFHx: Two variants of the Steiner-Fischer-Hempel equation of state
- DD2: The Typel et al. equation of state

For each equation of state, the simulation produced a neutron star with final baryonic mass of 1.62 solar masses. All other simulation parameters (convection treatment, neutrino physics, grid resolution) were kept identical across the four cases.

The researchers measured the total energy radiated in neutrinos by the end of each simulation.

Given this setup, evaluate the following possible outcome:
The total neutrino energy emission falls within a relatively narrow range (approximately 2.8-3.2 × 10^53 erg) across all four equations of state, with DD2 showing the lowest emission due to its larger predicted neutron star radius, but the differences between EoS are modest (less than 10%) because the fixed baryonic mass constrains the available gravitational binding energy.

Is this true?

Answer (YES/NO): NO